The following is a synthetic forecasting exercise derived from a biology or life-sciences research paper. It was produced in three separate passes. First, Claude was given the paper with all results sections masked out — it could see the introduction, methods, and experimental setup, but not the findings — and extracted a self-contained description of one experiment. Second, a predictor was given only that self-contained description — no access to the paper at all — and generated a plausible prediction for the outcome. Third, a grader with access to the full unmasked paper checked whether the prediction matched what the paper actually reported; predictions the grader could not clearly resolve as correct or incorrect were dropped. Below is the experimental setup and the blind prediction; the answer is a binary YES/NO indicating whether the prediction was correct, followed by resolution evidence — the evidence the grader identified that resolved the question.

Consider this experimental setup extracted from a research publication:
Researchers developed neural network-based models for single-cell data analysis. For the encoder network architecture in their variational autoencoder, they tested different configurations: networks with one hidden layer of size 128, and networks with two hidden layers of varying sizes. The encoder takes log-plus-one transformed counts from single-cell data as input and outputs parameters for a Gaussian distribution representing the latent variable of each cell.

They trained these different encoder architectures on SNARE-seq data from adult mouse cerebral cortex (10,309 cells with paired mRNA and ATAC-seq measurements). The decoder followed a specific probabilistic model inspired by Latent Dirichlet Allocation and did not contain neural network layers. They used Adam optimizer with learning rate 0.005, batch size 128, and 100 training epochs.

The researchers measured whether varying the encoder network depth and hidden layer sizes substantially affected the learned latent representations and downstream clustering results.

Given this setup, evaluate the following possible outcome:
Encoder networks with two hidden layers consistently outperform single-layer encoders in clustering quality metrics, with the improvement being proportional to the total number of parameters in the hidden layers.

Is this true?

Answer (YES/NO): NO